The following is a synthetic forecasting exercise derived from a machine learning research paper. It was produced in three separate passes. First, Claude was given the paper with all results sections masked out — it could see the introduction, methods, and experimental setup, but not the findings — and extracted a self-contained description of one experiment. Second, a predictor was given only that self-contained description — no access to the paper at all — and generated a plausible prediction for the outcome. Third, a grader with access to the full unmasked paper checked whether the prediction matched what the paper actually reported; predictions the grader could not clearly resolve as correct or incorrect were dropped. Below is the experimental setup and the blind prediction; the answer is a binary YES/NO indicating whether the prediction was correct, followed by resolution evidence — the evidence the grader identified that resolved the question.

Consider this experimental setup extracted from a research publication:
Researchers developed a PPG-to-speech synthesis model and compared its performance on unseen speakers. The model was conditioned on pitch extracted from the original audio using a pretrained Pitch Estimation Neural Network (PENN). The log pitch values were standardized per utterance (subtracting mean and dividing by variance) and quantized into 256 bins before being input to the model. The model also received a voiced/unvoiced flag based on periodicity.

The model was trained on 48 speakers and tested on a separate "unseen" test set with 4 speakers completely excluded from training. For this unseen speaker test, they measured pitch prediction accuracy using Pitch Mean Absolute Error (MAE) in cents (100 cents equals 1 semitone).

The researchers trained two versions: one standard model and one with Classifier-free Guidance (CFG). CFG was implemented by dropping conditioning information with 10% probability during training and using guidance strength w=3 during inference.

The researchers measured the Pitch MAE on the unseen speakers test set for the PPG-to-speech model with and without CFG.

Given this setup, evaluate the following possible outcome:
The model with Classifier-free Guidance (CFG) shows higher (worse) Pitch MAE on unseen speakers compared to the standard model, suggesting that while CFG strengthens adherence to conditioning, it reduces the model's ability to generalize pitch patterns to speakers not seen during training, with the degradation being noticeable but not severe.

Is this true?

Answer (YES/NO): NO